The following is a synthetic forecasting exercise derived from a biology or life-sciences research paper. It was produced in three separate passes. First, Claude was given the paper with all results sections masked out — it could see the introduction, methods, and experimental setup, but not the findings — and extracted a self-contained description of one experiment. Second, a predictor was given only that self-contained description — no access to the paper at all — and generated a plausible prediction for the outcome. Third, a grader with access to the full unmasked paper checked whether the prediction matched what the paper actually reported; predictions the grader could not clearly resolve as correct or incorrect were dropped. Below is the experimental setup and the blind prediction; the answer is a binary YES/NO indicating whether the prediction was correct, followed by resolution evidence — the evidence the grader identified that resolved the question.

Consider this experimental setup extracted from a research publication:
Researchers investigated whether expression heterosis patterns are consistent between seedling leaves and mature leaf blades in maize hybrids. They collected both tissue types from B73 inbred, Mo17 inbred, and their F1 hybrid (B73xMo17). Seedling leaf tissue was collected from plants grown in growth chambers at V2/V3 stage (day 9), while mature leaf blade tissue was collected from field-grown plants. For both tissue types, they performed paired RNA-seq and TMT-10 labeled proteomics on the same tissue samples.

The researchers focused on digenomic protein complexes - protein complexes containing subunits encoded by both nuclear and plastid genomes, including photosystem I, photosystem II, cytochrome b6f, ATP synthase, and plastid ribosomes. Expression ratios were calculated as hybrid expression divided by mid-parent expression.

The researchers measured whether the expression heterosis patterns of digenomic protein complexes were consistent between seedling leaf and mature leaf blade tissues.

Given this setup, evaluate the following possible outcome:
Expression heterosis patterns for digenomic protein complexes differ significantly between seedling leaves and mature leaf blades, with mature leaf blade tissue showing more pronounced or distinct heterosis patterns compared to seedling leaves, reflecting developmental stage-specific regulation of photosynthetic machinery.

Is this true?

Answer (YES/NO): NO